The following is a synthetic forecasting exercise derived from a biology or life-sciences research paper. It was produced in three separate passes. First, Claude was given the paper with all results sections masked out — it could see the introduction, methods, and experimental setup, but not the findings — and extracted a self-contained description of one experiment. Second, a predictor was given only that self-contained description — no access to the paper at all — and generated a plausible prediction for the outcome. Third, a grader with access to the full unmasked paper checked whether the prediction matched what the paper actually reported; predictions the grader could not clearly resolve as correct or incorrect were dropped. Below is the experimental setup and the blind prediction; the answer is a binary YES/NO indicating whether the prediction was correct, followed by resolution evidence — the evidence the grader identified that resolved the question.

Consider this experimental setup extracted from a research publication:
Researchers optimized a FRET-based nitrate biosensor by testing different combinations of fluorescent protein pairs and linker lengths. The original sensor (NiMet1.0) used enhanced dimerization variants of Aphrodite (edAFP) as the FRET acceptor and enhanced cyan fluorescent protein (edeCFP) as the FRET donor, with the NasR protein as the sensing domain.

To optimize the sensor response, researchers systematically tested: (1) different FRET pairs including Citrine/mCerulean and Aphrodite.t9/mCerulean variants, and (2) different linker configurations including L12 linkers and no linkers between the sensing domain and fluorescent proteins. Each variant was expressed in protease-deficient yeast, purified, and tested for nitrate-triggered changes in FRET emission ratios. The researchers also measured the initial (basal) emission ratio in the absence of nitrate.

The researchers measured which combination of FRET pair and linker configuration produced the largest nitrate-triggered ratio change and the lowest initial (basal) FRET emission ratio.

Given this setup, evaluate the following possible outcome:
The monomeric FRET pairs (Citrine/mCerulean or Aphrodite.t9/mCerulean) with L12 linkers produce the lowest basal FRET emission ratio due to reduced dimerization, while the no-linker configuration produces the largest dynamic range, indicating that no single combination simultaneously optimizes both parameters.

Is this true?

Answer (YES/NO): NO